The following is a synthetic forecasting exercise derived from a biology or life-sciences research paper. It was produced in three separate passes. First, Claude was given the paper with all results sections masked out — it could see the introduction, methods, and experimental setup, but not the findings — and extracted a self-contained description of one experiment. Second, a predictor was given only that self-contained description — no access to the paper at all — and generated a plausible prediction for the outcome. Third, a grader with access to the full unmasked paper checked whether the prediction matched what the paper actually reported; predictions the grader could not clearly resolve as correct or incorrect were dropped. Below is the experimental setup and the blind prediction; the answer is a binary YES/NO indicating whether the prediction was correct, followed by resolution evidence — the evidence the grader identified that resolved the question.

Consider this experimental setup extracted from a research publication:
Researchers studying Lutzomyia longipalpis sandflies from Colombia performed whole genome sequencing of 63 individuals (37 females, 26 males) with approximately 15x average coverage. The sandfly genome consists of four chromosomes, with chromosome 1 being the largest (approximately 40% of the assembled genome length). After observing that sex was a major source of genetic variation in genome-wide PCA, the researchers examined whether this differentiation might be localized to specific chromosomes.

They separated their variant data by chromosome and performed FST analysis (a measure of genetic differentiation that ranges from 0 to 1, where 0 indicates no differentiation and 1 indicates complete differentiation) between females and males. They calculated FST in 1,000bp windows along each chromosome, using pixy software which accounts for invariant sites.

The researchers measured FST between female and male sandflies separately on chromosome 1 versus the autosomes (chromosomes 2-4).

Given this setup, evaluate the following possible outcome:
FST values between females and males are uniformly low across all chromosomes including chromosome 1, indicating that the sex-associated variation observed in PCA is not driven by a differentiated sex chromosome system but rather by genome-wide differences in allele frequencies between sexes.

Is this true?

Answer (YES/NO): NO